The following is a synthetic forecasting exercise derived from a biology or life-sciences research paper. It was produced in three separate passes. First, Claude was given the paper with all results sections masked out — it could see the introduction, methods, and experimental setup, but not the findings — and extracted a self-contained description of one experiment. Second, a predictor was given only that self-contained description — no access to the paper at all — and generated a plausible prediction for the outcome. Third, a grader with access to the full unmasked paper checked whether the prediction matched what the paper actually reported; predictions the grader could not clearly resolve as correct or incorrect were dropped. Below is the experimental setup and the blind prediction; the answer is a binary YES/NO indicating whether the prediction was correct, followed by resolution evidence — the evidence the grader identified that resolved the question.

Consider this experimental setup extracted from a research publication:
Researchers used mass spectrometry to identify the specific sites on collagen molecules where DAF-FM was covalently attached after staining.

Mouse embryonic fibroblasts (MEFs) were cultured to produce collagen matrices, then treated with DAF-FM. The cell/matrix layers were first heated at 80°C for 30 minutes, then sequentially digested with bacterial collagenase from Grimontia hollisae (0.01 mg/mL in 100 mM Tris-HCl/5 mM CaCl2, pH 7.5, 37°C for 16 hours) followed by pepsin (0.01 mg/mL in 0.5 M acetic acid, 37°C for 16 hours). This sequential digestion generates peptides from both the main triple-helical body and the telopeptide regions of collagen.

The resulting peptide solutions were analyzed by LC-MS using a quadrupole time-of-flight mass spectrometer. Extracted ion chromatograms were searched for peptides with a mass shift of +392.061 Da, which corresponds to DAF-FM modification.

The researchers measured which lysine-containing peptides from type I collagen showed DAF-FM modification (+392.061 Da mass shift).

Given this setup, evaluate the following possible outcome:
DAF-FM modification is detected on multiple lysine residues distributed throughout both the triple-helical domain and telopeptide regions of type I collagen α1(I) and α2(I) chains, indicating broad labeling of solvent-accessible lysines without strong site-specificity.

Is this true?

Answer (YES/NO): NO